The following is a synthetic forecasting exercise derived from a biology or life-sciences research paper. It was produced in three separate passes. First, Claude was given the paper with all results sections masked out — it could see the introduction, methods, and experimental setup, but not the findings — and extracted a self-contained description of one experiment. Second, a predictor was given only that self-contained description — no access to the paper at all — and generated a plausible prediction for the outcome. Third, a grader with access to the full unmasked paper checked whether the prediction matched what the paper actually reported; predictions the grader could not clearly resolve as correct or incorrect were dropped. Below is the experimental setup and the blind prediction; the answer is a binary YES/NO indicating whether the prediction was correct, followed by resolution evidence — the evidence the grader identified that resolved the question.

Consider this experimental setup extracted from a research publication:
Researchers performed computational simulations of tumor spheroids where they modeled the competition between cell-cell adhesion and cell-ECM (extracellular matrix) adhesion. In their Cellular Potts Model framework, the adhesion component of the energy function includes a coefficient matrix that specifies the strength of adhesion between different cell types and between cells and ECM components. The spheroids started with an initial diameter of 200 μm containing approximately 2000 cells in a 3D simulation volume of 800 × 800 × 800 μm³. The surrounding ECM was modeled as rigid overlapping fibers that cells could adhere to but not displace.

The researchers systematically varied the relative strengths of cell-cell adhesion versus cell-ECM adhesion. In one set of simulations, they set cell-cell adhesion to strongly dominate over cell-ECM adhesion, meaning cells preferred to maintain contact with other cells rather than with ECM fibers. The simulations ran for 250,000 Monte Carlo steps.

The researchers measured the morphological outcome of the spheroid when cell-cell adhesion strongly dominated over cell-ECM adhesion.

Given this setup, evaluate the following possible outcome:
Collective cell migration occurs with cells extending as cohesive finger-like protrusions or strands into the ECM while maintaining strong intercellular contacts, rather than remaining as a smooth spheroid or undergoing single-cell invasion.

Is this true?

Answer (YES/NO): NO